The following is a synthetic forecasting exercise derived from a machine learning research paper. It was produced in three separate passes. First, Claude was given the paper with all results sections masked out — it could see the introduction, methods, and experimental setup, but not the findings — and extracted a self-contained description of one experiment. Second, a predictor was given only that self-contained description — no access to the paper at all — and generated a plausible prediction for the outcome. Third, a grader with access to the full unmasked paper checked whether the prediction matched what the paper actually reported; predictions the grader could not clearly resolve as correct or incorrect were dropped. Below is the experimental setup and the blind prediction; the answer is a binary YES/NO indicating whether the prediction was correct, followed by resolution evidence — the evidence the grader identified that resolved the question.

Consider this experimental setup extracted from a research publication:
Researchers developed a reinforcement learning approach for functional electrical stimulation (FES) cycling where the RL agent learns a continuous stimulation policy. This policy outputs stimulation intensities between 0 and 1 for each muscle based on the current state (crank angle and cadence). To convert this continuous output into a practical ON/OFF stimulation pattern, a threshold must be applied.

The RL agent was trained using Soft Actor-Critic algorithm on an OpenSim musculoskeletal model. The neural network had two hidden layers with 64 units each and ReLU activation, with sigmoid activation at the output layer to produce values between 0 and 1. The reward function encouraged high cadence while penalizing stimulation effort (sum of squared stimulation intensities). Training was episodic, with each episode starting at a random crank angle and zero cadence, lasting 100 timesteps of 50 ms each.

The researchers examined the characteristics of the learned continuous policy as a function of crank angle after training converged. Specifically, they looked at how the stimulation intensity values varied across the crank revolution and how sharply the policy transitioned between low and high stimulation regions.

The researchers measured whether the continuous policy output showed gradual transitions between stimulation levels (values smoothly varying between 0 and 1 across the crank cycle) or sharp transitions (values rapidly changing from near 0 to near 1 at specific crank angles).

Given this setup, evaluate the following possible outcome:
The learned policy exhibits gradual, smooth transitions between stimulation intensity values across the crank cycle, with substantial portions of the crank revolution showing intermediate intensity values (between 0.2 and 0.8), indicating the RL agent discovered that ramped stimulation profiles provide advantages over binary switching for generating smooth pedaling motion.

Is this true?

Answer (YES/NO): NO